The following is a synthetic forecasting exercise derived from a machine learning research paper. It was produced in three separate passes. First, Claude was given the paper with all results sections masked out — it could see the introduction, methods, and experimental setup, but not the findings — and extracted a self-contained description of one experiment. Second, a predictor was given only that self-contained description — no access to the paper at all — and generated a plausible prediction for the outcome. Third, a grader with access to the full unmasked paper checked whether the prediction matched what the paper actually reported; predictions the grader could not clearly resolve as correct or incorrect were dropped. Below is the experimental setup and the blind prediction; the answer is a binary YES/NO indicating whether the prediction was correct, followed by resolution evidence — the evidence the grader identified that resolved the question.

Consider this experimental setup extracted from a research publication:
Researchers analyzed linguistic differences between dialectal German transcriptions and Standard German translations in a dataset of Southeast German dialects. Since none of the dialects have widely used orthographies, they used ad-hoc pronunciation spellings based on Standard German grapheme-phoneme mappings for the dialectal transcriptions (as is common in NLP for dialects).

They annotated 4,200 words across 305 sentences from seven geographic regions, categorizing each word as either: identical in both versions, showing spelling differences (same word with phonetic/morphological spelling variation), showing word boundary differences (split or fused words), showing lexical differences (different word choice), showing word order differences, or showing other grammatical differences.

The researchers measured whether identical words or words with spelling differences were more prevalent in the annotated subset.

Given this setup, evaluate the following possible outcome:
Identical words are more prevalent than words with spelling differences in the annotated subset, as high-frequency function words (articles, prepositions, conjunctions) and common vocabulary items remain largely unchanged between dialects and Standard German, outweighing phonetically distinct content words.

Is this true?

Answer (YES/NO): NO